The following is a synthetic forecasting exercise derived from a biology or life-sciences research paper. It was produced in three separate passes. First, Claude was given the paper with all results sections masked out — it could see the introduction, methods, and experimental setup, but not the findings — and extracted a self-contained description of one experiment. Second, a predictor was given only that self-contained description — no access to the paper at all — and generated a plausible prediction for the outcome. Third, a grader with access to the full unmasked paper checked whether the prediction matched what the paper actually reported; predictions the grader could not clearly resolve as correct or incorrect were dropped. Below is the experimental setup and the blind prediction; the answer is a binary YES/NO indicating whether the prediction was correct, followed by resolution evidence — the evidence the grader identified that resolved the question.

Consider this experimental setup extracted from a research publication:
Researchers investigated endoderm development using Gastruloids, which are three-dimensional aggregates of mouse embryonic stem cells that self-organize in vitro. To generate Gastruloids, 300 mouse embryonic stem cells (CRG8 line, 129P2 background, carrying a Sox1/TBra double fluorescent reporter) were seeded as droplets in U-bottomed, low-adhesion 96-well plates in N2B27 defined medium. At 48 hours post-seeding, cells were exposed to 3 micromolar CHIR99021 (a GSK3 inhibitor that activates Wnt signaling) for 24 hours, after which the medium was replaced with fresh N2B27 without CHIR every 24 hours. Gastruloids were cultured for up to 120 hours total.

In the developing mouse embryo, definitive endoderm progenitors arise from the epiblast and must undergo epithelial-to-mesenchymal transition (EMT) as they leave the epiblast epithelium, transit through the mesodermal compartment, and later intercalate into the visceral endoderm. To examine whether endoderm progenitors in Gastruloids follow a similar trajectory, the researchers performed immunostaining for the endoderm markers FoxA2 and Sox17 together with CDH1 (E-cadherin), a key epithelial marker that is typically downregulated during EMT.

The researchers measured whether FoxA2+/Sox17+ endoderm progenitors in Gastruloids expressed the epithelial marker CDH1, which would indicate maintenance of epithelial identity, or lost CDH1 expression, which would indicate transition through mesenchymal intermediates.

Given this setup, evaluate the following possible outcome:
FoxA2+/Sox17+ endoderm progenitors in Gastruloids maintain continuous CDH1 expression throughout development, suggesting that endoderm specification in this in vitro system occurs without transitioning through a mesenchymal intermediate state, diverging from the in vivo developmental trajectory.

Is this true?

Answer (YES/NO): YES